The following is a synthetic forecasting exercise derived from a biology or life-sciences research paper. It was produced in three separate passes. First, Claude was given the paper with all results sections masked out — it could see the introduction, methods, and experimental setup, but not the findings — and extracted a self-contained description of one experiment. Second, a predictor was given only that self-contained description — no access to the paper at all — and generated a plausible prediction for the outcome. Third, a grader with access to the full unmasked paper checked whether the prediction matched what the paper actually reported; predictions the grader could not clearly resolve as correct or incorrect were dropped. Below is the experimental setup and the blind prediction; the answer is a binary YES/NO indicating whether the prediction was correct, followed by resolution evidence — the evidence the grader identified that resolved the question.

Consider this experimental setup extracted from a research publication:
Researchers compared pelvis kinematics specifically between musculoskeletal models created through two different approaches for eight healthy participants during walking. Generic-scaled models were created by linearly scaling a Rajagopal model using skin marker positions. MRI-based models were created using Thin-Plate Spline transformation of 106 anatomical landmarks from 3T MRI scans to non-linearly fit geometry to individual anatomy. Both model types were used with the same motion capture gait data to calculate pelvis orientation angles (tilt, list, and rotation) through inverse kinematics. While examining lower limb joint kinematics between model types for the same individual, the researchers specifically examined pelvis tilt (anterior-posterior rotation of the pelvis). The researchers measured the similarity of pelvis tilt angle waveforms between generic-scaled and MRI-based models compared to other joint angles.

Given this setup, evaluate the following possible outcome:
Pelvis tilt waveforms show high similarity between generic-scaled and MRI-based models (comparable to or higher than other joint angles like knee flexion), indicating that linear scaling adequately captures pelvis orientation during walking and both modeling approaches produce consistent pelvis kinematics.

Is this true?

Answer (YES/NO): NO